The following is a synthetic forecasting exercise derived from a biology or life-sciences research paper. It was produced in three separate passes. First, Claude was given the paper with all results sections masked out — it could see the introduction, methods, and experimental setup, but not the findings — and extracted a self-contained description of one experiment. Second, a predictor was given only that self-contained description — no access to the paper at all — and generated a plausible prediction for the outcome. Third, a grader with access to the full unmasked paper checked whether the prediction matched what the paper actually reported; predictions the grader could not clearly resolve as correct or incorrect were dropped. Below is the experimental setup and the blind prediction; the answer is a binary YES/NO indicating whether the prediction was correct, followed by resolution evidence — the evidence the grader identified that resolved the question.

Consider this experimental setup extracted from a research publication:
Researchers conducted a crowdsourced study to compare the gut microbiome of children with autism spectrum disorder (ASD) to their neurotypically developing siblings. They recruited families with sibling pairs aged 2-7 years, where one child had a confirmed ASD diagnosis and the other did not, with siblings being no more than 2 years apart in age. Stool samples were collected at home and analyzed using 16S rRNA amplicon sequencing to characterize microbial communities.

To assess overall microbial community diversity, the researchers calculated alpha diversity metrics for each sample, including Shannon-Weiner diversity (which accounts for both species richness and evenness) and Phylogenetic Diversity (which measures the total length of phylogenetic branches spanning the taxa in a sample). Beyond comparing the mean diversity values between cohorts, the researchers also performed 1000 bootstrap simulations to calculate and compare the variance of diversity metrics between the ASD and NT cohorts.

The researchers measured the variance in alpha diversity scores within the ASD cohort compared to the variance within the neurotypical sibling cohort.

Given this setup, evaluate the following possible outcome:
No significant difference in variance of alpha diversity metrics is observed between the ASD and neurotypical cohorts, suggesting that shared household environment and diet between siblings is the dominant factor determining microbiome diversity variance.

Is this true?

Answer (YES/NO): NO